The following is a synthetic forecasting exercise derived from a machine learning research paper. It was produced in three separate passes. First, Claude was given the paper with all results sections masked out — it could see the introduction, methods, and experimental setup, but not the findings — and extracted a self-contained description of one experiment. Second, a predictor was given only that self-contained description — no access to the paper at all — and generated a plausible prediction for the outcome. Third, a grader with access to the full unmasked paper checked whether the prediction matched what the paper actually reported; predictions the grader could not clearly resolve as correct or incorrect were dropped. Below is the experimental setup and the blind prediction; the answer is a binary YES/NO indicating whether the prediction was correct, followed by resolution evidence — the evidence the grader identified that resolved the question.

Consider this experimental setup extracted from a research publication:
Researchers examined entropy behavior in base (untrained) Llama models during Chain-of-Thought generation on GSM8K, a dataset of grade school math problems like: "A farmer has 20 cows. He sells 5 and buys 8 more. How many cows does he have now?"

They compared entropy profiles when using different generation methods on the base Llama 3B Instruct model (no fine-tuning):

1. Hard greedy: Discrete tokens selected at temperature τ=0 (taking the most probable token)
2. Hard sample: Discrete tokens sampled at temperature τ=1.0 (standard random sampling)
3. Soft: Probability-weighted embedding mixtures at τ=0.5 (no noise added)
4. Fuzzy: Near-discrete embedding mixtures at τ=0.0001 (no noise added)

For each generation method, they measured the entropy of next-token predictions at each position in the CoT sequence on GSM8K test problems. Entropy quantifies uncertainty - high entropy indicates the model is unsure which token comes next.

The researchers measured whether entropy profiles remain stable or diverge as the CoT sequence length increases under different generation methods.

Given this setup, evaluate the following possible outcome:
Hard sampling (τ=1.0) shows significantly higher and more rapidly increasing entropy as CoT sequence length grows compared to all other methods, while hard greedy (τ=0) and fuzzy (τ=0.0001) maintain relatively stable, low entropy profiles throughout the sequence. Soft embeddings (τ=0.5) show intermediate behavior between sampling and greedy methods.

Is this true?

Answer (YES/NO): NO